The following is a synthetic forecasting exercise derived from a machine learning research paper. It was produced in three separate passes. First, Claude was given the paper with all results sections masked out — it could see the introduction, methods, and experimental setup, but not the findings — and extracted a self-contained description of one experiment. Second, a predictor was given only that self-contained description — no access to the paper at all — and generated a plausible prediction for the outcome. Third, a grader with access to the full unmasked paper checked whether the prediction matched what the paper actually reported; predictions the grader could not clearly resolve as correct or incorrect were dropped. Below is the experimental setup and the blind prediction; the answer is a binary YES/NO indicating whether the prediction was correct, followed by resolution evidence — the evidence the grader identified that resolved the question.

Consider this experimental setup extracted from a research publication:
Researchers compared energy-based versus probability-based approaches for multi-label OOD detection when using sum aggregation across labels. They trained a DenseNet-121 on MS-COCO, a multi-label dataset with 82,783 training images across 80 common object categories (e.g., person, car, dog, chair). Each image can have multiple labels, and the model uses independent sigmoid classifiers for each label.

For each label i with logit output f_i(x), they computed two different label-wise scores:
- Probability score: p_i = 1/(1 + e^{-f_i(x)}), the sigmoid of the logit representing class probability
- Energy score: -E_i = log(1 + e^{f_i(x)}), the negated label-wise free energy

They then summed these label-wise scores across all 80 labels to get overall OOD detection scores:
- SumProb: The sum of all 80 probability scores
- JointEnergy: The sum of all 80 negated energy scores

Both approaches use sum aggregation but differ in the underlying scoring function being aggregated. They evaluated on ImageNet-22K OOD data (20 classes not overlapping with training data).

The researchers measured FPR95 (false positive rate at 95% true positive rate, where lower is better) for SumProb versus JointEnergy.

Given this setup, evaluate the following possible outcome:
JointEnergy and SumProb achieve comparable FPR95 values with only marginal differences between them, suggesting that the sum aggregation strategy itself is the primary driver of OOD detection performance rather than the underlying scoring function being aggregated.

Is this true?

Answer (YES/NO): NO